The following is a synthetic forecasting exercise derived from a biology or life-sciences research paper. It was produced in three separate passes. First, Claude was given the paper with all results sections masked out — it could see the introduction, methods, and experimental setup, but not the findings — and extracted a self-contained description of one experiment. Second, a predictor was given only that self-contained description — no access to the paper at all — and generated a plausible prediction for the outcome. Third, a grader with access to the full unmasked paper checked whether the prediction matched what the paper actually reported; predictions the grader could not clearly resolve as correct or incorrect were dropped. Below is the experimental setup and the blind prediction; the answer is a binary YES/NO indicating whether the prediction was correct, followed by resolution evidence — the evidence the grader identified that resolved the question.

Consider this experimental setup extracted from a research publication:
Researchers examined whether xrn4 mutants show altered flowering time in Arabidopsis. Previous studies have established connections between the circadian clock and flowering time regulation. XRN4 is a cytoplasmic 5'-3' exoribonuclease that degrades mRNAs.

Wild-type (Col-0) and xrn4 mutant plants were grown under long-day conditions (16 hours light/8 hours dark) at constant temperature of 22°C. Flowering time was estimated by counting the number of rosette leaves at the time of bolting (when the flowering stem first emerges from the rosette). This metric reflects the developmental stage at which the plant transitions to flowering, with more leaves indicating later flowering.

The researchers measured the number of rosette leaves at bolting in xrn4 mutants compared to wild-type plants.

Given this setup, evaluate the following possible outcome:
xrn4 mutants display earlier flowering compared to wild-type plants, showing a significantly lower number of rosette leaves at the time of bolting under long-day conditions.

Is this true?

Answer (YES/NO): NO